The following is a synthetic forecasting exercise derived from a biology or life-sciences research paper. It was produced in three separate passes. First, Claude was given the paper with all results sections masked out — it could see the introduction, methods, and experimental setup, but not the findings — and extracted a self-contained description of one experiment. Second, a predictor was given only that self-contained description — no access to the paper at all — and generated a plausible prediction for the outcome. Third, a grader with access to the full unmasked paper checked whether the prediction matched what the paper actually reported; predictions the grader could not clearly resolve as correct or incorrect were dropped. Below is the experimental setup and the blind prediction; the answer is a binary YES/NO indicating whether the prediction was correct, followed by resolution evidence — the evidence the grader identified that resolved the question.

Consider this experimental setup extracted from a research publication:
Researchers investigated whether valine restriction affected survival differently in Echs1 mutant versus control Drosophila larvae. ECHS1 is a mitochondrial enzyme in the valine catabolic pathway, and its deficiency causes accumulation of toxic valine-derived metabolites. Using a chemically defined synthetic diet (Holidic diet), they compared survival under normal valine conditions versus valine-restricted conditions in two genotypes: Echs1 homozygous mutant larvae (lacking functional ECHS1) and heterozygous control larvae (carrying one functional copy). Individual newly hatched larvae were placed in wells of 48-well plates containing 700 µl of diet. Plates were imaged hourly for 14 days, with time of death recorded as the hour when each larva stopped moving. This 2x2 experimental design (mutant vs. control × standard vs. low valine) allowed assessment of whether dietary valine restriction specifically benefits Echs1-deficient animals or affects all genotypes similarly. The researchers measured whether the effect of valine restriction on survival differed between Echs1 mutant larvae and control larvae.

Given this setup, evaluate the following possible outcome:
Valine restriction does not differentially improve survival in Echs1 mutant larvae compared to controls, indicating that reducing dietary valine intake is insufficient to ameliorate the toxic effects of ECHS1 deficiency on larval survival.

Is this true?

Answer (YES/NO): NO